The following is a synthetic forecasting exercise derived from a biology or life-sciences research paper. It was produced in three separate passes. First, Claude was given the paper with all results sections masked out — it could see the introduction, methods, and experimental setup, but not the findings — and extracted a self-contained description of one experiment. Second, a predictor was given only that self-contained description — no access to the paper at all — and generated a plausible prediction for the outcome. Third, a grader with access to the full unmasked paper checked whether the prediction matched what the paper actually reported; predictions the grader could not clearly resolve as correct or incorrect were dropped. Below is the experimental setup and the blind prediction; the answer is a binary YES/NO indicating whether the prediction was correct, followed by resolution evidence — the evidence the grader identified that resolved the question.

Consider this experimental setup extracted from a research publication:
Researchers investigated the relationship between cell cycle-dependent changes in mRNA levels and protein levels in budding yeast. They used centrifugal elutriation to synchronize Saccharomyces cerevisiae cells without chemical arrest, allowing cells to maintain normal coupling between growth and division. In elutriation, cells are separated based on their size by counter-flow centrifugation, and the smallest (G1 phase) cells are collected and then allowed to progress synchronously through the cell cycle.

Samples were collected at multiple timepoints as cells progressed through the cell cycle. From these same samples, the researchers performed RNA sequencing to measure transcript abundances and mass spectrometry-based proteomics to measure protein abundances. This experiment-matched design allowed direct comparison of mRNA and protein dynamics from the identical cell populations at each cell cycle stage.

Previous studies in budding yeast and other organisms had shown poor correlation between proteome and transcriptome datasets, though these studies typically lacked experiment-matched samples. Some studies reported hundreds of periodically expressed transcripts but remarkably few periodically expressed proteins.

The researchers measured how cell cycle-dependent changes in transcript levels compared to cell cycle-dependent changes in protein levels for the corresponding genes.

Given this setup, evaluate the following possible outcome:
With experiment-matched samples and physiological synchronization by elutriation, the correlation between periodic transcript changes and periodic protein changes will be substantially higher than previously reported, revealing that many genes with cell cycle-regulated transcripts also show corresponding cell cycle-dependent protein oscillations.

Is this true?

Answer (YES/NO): NO